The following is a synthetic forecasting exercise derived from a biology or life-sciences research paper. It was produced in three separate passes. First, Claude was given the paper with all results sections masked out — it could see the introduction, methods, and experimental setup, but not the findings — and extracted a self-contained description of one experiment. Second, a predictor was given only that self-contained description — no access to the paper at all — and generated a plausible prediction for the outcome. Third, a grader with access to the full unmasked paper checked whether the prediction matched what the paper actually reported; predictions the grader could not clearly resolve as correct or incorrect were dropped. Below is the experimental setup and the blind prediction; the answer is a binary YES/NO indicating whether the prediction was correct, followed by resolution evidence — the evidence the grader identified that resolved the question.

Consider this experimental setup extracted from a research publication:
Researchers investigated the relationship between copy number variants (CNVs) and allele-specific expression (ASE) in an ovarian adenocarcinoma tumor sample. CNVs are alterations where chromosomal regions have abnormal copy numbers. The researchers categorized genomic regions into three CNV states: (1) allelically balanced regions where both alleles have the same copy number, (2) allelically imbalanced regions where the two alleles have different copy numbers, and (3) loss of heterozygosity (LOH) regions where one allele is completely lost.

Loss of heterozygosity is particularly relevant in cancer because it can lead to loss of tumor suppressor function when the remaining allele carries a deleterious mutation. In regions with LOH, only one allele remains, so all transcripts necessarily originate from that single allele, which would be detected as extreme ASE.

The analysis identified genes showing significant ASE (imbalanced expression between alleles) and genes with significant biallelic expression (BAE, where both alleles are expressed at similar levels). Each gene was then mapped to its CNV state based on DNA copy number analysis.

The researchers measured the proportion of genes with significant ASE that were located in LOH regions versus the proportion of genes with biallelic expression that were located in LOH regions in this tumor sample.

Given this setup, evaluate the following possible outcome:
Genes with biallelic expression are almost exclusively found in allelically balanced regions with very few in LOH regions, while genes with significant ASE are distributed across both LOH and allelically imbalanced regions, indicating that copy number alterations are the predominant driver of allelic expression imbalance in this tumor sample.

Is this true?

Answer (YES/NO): YES